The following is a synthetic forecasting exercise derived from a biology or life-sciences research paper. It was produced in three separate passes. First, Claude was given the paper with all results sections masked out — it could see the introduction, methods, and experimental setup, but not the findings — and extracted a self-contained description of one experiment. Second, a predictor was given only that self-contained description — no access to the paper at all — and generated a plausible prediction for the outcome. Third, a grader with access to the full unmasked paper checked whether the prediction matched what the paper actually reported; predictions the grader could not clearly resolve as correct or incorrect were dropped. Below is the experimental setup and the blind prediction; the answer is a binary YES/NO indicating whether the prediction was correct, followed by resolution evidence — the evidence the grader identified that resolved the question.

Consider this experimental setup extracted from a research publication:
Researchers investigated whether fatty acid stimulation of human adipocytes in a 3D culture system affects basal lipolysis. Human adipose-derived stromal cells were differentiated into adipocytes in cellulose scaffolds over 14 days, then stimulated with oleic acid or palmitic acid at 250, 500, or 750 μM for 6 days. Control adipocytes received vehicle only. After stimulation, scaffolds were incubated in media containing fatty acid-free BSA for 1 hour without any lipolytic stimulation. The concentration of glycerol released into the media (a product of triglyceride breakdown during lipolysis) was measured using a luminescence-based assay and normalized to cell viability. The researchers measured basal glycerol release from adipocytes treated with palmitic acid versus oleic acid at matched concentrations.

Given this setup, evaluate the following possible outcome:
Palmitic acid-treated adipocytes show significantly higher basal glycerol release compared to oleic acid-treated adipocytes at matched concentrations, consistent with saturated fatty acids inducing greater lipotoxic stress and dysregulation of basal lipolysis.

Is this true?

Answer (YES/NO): YES